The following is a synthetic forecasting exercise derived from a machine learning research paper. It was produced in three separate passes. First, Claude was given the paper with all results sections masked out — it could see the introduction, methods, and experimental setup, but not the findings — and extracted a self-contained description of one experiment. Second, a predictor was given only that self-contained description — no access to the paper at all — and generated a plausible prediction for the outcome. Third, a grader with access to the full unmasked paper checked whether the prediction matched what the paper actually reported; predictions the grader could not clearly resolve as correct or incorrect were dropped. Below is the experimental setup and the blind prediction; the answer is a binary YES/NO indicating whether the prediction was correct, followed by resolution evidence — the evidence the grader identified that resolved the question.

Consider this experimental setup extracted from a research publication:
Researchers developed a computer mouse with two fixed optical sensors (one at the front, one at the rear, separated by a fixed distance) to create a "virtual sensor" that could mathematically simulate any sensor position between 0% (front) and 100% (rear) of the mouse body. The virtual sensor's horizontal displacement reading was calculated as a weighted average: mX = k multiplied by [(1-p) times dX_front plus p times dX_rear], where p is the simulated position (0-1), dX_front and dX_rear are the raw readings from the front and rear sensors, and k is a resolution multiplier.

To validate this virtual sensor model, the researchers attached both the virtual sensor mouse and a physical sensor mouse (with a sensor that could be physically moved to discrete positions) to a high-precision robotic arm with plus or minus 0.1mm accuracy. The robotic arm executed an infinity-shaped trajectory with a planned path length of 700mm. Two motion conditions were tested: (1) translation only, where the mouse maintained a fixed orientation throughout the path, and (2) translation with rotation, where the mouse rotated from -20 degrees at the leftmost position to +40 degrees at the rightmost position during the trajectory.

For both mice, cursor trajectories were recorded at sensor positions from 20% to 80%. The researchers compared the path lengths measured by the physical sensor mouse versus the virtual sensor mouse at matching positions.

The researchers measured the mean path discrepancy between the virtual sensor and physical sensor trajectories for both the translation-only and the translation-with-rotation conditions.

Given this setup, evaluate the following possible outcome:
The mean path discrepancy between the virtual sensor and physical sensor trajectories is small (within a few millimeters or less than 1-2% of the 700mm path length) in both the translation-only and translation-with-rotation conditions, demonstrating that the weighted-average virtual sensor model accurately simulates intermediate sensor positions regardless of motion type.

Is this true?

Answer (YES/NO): YES